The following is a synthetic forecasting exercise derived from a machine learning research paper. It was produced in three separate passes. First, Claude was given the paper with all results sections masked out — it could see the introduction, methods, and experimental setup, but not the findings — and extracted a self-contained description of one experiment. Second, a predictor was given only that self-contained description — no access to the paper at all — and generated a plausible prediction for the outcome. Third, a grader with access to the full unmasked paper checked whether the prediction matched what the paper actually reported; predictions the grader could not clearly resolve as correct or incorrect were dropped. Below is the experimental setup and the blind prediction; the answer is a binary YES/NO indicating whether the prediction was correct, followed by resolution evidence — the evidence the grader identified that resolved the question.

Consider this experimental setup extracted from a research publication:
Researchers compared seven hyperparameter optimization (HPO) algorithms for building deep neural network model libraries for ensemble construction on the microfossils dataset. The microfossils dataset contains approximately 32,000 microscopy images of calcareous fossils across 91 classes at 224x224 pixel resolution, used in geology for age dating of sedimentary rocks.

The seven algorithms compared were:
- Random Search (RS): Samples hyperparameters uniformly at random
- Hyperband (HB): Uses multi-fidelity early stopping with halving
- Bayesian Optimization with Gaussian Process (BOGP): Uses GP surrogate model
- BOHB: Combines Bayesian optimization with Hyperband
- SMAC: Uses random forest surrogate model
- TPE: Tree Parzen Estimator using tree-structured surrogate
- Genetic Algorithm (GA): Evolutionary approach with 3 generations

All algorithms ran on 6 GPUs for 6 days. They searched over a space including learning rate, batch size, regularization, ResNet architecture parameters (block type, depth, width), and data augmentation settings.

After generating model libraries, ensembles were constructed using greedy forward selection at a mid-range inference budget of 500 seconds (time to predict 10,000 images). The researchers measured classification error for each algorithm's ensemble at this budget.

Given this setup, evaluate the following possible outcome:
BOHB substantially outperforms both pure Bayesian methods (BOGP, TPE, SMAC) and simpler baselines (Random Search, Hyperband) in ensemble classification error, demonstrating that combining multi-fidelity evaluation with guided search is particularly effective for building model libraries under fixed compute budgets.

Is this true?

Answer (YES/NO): NO